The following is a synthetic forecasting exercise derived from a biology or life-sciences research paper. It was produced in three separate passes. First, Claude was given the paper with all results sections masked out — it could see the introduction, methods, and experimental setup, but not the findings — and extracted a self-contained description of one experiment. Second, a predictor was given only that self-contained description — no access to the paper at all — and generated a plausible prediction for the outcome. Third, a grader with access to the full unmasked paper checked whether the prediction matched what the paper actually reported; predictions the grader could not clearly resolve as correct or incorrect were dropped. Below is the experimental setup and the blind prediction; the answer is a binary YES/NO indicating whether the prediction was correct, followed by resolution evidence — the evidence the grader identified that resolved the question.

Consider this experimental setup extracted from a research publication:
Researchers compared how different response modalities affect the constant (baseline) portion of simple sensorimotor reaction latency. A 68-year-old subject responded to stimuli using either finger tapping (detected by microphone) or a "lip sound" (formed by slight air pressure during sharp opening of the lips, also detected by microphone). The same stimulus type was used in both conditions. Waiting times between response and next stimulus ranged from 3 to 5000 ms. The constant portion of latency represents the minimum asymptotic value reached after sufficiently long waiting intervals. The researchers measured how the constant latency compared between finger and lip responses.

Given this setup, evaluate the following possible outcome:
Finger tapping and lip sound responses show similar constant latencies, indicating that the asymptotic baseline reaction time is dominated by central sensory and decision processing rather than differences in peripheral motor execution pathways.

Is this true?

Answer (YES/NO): YES